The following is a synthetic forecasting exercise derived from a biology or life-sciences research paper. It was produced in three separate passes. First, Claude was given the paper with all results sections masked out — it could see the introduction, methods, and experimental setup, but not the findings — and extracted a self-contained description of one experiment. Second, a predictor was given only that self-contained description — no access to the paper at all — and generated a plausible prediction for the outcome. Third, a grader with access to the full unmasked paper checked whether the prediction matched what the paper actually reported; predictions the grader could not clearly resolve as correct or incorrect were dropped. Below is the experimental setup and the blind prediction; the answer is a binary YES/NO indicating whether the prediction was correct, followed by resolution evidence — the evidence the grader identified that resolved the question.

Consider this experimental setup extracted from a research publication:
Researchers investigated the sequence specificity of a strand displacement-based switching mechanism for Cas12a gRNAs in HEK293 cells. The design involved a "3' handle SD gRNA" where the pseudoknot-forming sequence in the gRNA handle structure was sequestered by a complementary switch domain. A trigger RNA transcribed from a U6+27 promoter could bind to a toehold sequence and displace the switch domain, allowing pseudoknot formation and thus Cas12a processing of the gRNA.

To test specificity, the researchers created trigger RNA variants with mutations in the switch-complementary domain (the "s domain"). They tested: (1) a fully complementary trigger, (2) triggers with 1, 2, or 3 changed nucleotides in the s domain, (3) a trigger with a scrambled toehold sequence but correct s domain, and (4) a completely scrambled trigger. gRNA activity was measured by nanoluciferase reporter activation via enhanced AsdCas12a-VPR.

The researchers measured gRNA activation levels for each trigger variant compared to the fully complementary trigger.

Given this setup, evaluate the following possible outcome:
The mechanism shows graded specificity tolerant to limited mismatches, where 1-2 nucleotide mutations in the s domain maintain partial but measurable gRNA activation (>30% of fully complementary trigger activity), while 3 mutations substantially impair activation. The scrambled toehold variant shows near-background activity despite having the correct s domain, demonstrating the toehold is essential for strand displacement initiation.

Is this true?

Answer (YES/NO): NO